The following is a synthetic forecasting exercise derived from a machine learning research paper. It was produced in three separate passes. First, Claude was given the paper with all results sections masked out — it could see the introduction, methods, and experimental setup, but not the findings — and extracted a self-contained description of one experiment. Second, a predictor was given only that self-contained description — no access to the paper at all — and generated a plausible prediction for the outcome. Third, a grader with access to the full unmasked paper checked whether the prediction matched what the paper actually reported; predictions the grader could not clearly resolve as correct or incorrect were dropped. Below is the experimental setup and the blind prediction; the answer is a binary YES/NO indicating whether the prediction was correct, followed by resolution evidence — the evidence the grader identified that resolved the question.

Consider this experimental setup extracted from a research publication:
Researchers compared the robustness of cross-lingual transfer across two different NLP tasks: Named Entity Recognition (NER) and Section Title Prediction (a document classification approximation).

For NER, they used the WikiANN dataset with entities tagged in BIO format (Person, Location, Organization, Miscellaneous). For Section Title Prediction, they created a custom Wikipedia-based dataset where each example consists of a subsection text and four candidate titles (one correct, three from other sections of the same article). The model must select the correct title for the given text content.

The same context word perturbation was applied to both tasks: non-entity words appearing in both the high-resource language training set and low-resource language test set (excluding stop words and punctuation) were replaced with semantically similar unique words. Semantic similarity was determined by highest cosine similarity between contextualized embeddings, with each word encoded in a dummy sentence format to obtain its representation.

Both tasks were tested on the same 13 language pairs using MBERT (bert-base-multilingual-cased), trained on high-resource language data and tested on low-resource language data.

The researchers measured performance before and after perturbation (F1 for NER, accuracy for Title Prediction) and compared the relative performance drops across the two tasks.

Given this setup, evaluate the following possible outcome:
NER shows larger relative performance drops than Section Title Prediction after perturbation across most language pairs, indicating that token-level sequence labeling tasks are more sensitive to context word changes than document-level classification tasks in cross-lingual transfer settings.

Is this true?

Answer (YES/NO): NO